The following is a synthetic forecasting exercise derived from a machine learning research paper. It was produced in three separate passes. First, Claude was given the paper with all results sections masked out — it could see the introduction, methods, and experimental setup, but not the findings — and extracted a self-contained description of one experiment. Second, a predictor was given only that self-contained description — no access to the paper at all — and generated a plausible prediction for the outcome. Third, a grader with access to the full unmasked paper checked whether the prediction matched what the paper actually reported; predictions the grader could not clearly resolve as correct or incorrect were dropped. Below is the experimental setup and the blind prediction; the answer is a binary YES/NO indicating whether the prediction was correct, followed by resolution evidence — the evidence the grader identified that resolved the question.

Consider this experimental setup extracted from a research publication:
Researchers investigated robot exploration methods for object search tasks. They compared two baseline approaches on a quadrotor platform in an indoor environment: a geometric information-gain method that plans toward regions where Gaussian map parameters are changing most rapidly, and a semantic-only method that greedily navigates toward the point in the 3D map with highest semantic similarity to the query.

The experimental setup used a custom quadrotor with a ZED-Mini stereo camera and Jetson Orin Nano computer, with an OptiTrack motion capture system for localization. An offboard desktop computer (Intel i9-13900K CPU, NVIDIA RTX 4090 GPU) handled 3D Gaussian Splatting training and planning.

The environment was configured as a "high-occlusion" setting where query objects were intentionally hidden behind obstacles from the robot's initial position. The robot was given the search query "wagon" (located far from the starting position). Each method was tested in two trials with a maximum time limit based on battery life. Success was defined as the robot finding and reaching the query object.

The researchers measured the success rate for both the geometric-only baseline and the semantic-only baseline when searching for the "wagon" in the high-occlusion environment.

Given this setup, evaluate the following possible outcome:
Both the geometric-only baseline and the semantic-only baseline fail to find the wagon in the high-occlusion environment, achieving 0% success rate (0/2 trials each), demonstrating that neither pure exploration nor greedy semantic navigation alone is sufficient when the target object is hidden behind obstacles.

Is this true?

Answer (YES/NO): YES